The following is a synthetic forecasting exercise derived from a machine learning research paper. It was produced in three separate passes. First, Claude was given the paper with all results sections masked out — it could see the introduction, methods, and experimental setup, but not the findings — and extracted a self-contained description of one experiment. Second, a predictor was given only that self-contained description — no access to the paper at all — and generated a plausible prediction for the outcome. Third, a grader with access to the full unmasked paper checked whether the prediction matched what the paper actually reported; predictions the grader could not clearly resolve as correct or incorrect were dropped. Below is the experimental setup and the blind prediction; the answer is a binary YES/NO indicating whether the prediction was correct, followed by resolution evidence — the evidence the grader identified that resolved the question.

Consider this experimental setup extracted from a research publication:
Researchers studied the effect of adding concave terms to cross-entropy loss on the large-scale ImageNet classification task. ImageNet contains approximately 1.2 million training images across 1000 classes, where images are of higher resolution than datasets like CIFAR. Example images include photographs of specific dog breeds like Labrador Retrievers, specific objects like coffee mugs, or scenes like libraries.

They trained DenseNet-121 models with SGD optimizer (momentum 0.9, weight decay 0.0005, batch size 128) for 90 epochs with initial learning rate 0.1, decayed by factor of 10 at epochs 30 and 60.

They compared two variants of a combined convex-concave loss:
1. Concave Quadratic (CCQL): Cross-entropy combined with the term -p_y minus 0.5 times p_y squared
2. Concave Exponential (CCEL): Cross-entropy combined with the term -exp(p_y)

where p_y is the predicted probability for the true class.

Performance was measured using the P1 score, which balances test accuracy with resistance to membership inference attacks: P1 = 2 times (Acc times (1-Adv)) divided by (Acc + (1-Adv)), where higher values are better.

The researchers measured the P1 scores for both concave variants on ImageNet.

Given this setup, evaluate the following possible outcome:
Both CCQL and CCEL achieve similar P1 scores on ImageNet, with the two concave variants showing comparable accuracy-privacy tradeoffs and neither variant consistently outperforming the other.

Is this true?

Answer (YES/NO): YES